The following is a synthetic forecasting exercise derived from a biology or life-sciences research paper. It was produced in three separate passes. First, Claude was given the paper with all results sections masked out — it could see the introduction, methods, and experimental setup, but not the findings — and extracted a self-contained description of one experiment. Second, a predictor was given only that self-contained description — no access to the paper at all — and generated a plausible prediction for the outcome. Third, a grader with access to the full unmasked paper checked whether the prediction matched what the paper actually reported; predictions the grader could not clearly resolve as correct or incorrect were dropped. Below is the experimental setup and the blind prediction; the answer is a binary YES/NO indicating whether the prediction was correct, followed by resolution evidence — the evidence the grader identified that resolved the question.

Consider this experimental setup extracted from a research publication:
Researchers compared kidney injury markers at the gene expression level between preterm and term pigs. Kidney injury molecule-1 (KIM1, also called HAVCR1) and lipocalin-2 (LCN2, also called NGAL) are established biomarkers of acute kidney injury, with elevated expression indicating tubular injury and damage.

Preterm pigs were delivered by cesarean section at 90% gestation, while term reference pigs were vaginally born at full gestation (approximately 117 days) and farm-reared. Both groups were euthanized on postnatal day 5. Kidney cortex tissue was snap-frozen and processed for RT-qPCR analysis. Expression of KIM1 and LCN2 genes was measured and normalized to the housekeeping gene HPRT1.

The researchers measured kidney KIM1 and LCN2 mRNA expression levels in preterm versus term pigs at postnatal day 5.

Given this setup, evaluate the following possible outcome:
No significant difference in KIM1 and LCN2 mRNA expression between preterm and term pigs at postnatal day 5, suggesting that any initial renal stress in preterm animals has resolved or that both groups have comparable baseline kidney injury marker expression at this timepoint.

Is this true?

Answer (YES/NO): NO